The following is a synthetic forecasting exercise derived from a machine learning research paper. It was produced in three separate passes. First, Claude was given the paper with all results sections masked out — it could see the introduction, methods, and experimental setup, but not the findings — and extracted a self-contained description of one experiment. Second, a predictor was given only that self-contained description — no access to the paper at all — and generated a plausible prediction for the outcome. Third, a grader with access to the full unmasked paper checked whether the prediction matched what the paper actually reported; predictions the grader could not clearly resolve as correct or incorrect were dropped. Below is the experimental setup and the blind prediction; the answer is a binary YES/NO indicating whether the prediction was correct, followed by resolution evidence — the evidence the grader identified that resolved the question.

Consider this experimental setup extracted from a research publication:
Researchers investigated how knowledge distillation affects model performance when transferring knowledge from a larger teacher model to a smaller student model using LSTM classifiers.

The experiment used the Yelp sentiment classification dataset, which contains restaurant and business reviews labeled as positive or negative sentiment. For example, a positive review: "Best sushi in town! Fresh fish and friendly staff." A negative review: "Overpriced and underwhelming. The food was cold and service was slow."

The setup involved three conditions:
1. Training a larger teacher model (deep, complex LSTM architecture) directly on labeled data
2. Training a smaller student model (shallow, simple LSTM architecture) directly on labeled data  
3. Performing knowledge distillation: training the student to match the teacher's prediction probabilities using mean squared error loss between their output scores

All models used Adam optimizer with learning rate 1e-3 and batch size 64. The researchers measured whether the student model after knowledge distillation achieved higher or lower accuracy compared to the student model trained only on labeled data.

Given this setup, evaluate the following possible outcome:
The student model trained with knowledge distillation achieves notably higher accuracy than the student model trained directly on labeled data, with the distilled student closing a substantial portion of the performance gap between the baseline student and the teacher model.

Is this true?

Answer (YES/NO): NO